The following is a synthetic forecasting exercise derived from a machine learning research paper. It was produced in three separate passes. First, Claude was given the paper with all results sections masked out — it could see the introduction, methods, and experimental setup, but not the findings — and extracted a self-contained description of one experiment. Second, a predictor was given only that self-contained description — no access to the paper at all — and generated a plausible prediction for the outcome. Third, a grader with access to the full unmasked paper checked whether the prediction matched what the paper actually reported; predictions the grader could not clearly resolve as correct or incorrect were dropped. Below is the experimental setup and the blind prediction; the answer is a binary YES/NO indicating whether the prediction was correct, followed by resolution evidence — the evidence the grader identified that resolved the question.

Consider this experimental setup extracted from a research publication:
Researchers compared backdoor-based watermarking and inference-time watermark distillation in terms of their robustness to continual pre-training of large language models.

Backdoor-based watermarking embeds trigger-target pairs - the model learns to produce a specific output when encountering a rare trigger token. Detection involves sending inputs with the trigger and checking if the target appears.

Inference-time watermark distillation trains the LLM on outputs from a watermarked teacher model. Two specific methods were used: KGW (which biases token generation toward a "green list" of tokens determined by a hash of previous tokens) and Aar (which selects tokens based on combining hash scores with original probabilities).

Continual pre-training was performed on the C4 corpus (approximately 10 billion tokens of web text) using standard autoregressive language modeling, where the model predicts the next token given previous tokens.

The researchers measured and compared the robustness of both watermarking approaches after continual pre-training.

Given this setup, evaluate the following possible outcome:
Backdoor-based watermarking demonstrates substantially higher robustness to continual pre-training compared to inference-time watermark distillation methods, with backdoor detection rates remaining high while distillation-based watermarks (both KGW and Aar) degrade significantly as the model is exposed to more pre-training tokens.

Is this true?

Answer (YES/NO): YES